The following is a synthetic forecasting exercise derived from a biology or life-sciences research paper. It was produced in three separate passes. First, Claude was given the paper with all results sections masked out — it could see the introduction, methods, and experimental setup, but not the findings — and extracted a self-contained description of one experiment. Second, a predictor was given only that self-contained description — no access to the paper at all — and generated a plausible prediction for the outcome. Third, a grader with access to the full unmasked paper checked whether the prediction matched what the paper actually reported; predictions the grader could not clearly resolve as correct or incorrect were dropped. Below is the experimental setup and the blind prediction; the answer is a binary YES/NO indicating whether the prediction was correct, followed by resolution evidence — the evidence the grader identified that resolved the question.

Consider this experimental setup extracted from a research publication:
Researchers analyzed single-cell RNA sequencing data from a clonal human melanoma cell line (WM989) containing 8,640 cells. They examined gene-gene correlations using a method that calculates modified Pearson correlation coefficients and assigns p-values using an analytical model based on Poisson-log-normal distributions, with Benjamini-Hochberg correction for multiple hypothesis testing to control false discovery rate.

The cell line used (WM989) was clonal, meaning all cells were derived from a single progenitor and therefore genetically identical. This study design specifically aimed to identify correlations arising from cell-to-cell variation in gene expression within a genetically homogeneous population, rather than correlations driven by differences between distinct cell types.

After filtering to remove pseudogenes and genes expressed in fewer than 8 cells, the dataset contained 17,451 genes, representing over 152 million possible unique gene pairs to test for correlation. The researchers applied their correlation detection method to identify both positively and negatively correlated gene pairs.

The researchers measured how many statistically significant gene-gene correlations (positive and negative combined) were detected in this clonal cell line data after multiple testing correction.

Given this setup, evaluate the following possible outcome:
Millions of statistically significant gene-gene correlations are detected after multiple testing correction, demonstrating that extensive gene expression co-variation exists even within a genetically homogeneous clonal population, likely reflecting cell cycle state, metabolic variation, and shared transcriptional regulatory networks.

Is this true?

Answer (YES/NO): NO